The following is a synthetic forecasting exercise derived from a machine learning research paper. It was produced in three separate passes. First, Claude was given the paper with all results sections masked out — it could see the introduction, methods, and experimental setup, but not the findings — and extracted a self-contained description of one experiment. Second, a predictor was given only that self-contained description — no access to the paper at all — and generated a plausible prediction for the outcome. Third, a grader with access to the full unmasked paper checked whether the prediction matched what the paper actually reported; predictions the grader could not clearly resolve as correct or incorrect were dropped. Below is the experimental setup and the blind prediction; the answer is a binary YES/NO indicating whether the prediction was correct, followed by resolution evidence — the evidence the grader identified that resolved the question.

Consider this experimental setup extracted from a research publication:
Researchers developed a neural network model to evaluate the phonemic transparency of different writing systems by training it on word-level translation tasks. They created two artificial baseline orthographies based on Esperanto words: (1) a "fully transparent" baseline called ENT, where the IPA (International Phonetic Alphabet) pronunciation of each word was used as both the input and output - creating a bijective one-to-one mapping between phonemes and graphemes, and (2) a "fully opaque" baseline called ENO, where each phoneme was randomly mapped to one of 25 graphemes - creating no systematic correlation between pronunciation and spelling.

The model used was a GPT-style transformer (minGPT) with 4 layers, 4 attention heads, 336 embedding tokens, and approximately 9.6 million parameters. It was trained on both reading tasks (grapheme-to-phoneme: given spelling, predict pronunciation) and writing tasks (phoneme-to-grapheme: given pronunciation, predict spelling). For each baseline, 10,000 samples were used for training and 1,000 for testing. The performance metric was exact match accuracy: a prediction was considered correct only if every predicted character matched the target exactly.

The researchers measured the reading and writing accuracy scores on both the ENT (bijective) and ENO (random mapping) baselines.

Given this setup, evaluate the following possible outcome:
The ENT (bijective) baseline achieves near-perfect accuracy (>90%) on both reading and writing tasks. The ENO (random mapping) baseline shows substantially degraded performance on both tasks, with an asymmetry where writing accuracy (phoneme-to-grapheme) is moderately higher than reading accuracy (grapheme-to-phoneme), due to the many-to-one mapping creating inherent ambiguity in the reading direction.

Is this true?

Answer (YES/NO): NO